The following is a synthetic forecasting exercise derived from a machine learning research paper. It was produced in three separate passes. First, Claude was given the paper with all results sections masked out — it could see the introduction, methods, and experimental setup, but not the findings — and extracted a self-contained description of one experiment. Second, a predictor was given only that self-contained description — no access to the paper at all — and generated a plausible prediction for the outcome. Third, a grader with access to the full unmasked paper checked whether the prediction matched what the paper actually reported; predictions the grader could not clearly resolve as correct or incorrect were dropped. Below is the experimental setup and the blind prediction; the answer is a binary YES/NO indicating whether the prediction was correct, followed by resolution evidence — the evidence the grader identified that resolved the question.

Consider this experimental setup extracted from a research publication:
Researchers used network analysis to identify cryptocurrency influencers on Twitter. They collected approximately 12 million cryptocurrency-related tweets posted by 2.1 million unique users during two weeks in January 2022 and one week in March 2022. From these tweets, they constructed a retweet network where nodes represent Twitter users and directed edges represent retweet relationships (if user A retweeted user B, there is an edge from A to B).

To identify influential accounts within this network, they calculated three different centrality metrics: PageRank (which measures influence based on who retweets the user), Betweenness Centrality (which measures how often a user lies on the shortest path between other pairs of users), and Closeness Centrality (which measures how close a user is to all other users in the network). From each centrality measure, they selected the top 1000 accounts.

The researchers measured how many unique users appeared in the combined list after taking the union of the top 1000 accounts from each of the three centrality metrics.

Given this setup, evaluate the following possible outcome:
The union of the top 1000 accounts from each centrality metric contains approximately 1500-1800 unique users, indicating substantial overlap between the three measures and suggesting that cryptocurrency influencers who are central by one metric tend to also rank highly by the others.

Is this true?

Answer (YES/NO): NO